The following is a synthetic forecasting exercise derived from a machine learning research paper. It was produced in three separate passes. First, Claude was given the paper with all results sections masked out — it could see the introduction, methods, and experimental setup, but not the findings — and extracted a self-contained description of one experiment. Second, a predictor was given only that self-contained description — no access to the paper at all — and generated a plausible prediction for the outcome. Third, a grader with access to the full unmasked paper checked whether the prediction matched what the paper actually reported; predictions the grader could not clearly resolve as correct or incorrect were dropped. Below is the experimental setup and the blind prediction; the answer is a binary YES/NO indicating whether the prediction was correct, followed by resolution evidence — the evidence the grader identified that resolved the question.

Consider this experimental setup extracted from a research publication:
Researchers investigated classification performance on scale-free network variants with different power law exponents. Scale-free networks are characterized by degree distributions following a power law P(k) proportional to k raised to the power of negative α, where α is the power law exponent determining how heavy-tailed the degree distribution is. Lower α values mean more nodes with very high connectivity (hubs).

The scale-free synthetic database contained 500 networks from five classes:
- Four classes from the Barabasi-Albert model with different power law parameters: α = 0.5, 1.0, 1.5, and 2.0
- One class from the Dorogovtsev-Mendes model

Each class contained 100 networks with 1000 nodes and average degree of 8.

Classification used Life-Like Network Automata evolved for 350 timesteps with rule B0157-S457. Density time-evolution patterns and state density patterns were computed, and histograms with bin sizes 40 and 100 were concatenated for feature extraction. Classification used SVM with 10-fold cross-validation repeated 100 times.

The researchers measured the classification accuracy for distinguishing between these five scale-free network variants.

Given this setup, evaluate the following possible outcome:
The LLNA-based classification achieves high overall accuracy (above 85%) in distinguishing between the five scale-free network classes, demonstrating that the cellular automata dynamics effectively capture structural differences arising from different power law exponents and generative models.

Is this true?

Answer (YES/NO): YES